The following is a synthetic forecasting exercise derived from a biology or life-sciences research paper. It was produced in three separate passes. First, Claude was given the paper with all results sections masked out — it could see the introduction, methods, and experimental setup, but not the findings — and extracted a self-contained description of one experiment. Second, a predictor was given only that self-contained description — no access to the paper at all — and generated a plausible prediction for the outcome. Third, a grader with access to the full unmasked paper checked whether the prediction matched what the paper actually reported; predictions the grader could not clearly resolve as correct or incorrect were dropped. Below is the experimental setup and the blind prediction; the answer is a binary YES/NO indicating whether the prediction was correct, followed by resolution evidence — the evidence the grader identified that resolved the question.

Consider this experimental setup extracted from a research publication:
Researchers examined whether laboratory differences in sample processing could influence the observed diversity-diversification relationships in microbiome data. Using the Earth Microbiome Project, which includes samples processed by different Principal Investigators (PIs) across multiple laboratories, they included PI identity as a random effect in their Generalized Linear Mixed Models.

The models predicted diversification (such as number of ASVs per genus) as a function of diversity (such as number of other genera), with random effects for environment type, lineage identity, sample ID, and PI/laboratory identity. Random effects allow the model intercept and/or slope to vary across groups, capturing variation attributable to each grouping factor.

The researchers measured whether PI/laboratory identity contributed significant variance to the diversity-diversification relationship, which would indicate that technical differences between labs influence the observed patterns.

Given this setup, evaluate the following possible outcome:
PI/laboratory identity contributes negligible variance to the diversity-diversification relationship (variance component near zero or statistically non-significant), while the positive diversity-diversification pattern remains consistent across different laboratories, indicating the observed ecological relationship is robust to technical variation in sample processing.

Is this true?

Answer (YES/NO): NO